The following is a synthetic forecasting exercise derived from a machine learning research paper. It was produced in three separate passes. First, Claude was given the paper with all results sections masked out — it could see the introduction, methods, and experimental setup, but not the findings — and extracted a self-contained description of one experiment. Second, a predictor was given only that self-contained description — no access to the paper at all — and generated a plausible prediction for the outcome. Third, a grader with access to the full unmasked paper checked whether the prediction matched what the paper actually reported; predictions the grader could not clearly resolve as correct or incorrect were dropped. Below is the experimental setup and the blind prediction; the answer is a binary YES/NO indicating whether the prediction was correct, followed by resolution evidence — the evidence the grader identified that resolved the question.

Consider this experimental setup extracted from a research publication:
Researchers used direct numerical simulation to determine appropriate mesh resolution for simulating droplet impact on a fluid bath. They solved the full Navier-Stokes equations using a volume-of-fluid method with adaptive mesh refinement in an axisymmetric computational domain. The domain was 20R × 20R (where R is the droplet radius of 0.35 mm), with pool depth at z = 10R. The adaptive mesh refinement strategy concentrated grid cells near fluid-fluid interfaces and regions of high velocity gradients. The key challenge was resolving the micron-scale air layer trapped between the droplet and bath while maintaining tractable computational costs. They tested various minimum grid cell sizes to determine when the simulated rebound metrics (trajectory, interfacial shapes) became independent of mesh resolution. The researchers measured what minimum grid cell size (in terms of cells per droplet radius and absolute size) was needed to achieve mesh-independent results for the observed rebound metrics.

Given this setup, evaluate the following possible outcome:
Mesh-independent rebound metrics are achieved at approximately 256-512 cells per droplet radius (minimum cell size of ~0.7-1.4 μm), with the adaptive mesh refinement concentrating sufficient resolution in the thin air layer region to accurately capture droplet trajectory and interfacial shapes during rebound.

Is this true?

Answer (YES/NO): NO